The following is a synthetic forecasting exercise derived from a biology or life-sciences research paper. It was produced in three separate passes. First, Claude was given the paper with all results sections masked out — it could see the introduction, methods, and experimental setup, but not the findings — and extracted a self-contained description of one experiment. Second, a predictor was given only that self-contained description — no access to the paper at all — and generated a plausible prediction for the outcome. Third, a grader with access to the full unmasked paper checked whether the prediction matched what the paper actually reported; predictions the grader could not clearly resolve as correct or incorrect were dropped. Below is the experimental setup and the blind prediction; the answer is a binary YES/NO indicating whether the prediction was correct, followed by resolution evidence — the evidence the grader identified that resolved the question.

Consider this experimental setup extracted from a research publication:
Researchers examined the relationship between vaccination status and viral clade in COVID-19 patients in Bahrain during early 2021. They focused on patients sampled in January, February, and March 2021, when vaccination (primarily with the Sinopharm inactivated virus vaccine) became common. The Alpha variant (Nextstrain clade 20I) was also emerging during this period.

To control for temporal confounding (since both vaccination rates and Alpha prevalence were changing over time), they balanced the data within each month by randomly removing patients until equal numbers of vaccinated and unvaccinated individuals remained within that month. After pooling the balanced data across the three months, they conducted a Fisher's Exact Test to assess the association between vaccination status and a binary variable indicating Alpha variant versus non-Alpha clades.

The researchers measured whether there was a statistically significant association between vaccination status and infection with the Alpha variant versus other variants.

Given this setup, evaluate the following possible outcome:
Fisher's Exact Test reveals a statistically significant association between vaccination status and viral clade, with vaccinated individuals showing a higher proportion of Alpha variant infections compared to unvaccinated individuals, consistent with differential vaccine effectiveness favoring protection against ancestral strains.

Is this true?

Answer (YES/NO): YES